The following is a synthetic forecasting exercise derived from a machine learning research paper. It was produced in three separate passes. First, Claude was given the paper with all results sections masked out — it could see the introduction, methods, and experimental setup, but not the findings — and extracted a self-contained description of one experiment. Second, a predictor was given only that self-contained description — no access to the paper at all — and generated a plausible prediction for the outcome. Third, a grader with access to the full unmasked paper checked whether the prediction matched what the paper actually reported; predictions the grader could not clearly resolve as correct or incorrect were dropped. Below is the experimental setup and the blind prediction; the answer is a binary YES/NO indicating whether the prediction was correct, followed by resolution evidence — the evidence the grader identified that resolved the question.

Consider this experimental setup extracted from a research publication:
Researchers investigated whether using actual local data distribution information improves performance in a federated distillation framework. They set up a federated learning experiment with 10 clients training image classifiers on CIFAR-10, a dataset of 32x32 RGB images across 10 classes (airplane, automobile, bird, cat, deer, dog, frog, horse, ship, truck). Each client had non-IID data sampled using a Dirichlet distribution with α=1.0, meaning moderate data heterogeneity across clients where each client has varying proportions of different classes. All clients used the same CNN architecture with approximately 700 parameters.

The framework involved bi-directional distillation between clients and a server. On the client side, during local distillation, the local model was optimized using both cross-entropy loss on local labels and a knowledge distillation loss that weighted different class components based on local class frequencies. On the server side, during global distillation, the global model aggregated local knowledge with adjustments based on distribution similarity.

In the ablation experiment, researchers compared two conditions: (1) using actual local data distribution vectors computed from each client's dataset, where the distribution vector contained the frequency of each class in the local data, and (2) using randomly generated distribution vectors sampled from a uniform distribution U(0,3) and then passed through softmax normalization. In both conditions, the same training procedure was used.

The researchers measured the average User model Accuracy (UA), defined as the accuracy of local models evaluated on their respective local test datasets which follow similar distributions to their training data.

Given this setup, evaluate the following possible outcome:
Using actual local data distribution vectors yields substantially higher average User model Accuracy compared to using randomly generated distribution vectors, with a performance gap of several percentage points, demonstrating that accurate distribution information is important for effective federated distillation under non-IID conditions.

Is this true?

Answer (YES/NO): NO